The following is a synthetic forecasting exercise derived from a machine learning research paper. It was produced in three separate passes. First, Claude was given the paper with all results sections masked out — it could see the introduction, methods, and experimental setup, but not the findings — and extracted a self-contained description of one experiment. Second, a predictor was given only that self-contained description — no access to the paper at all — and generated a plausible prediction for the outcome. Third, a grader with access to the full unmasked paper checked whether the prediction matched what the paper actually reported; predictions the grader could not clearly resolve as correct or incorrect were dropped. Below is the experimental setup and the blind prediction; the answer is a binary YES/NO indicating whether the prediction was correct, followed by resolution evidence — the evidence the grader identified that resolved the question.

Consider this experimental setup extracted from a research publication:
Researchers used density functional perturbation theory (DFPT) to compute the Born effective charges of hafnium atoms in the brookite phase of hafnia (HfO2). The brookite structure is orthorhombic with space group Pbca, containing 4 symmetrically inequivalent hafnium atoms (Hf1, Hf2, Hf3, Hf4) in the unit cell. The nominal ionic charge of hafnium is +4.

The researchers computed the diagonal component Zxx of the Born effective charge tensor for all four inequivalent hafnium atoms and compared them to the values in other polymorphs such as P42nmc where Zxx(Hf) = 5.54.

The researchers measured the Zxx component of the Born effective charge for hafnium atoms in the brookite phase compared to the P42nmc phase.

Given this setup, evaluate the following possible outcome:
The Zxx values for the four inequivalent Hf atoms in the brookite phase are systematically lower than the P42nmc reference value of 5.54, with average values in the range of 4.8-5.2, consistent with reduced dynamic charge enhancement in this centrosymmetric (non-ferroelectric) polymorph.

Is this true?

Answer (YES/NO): YES